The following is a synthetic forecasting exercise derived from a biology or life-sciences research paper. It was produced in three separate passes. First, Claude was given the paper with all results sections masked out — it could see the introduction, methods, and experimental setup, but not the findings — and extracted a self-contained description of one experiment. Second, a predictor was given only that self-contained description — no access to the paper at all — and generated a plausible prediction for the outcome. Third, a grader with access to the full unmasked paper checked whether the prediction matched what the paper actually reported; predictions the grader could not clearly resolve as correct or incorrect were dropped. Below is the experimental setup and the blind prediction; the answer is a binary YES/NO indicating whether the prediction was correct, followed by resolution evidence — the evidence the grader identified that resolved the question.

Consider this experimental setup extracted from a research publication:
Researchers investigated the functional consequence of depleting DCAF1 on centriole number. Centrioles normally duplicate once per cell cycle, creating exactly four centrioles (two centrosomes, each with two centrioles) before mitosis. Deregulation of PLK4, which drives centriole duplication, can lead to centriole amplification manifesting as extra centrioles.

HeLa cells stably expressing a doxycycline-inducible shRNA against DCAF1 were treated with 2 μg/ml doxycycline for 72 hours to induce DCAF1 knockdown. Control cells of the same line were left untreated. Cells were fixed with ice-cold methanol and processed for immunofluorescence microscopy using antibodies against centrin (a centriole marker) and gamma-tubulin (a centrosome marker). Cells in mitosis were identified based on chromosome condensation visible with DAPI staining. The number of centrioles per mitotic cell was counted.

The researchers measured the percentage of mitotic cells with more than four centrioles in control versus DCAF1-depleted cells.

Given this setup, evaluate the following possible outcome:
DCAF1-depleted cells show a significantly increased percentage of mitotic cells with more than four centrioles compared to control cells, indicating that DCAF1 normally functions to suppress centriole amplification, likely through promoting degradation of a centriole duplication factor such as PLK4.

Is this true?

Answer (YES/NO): YES